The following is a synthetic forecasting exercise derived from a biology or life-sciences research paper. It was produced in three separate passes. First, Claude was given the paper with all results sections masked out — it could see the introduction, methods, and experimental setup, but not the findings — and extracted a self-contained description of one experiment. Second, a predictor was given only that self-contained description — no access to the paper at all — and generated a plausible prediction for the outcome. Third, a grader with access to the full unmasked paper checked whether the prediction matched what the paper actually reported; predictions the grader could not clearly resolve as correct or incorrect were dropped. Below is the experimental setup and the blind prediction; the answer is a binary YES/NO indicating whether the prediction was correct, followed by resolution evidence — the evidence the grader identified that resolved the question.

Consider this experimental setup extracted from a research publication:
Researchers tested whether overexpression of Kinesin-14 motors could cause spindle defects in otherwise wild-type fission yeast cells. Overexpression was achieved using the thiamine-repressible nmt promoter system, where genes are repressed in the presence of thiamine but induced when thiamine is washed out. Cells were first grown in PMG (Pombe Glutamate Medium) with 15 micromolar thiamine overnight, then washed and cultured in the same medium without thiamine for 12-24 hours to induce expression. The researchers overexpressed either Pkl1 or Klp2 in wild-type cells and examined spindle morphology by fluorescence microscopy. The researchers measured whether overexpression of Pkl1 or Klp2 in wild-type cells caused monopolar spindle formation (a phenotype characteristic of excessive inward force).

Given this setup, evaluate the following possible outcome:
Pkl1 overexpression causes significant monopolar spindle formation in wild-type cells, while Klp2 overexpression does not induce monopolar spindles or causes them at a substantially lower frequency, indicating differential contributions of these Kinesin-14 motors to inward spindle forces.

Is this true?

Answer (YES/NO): NO